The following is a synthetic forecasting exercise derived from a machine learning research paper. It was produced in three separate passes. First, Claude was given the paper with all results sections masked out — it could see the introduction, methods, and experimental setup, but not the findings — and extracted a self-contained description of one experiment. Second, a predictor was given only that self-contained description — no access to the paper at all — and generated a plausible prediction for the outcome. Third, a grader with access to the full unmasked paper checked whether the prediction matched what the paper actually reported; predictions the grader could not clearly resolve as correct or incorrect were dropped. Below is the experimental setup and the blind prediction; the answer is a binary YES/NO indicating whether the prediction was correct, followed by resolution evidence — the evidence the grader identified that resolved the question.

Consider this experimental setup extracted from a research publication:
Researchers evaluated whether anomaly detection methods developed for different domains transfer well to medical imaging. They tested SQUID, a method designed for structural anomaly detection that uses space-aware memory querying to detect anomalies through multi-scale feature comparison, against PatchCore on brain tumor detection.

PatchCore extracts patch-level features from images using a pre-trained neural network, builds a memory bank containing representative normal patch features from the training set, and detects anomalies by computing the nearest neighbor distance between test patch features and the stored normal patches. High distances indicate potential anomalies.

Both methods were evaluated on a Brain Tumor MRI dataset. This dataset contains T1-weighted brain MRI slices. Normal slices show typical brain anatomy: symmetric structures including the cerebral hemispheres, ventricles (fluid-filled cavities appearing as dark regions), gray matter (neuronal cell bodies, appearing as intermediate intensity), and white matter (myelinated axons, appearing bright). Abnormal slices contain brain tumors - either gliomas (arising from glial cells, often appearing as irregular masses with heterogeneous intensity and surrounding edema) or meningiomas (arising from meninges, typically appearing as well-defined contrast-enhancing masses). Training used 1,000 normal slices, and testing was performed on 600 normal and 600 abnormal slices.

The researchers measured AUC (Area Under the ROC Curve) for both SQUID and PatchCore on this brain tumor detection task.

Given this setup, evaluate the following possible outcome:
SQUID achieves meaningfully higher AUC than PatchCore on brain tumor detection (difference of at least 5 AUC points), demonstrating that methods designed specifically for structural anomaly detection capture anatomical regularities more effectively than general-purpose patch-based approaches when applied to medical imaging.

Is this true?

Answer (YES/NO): NO